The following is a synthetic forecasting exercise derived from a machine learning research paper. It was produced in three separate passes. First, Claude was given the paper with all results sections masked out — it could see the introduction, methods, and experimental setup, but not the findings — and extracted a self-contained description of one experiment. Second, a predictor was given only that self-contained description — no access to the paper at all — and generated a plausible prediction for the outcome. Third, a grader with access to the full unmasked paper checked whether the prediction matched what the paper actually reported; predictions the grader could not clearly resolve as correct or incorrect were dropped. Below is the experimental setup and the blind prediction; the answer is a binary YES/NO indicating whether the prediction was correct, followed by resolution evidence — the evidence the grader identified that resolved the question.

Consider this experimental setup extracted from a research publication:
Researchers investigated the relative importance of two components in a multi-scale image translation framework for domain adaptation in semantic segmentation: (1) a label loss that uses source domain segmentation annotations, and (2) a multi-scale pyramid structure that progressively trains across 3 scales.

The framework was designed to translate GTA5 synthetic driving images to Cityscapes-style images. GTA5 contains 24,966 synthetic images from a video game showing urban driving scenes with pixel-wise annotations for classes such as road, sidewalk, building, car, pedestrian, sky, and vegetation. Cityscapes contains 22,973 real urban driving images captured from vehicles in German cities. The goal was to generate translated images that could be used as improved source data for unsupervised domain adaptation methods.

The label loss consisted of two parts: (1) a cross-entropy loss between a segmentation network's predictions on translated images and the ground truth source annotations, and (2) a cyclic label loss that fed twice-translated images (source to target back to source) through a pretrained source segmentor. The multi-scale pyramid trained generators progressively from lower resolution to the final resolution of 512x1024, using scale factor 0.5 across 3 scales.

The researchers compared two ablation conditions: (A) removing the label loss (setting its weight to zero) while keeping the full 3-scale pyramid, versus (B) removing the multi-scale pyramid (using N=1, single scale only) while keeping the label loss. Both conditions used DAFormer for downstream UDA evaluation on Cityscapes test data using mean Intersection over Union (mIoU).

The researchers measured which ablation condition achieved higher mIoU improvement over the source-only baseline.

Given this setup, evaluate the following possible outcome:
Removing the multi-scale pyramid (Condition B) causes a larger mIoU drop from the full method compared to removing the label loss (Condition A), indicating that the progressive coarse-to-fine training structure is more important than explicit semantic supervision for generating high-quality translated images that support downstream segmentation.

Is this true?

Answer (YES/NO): NO